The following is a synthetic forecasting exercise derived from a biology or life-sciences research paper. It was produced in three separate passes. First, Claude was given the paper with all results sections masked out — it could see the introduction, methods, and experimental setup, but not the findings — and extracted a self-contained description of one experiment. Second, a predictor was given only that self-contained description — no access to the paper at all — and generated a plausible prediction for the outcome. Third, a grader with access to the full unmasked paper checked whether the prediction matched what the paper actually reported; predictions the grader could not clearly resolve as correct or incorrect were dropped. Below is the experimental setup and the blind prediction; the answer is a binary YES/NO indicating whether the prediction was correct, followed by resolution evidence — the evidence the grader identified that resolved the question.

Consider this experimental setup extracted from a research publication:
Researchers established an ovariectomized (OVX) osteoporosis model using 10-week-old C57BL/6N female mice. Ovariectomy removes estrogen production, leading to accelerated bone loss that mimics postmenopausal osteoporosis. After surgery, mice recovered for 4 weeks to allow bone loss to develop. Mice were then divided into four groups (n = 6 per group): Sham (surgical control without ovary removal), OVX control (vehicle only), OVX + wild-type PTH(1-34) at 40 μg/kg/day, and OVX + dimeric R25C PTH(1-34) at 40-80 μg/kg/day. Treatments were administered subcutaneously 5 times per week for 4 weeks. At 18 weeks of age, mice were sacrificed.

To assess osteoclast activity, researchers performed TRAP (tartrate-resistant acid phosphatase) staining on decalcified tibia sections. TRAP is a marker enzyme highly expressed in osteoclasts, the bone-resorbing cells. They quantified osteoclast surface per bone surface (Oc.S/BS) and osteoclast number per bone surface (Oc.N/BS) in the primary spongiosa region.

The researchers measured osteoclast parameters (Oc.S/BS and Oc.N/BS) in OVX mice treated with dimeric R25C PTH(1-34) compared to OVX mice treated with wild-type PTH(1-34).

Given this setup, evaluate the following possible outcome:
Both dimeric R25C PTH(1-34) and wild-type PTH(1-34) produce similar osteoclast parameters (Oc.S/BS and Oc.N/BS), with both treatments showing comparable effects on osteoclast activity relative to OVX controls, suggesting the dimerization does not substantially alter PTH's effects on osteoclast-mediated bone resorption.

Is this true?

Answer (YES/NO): NO